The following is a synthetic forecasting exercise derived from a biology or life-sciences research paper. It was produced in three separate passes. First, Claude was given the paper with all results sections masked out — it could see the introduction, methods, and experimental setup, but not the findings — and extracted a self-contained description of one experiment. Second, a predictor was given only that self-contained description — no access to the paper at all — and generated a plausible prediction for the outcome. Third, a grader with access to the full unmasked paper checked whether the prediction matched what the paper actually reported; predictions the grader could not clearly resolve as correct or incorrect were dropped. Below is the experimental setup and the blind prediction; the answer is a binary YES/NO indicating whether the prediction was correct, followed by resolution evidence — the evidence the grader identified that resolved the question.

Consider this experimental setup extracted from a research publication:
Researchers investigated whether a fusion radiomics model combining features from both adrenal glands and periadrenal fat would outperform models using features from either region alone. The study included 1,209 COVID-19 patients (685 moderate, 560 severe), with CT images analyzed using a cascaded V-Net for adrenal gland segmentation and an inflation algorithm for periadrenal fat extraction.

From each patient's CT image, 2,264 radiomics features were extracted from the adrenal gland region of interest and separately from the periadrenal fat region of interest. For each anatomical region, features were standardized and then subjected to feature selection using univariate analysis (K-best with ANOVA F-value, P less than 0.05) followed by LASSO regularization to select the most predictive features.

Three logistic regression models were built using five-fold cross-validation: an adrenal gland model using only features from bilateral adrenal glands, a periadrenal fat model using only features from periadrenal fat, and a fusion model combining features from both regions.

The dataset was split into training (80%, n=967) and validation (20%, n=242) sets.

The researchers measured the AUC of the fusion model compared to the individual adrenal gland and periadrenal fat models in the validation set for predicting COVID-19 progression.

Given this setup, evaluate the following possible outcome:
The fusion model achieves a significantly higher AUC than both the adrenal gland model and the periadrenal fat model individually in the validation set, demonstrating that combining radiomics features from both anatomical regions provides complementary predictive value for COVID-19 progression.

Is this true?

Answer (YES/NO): NO